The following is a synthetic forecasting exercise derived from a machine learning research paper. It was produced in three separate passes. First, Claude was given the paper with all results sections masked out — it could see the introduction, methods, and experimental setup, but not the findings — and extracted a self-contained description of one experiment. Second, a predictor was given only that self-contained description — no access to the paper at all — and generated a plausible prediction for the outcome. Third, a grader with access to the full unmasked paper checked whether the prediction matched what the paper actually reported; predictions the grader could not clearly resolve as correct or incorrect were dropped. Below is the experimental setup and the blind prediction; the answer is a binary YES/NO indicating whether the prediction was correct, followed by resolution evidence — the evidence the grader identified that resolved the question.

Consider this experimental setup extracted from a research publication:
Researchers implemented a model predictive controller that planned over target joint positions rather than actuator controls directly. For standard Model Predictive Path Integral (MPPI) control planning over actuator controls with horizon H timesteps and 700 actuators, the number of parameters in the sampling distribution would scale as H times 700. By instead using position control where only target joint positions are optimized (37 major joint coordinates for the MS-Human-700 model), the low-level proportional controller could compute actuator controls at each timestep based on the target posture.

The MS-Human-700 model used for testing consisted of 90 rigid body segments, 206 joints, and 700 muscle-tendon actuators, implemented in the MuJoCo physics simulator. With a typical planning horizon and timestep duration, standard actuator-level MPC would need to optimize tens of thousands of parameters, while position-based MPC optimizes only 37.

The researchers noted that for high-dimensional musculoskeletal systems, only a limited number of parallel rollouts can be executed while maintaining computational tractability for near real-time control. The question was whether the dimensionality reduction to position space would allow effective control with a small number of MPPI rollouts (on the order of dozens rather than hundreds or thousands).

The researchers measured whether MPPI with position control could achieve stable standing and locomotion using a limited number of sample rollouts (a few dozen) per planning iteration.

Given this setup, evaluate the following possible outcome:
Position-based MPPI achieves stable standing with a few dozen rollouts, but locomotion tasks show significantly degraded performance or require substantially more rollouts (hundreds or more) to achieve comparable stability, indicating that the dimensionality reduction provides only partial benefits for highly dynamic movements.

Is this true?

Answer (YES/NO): NO